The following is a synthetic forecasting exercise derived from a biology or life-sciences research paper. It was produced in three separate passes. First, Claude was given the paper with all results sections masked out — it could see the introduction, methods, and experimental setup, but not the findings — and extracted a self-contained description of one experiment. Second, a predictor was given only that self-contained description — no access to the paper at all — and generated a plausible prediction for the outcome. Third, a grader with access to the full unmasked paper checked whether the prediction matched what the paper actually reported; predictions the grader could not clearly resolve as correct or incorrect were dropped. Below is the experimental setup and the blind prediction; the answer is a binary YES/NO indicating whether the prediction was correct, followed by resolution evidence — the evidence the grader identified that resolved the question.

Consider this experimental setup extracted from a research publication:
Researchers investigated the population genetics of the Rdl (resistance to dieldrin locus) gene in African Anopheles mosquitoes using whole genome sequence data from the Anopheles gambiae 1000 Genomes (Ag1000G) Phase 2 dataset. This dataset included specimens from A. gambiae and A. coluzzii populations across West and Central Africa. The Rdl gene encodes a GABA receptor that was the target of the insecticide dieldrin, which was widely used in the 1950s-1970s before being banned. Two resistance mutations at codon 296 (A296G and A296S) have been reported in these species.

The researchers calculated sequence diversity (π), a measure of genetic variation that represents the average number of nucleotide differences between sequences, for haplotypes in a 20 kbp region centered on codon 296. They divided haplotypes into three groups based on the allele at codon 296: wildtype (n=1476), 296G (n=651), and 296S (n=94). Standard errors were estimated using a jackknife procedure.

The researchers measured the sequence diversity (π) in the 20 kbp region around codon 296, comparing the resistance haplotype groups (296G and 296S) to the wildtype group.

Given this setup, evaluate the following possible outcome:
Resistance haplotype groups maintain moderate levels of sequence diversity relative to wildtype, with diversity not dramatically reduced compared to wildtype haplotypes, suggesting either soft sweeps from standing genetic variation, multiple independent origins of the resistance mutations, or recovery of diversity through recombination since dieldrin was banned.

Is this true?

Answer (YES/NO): NO